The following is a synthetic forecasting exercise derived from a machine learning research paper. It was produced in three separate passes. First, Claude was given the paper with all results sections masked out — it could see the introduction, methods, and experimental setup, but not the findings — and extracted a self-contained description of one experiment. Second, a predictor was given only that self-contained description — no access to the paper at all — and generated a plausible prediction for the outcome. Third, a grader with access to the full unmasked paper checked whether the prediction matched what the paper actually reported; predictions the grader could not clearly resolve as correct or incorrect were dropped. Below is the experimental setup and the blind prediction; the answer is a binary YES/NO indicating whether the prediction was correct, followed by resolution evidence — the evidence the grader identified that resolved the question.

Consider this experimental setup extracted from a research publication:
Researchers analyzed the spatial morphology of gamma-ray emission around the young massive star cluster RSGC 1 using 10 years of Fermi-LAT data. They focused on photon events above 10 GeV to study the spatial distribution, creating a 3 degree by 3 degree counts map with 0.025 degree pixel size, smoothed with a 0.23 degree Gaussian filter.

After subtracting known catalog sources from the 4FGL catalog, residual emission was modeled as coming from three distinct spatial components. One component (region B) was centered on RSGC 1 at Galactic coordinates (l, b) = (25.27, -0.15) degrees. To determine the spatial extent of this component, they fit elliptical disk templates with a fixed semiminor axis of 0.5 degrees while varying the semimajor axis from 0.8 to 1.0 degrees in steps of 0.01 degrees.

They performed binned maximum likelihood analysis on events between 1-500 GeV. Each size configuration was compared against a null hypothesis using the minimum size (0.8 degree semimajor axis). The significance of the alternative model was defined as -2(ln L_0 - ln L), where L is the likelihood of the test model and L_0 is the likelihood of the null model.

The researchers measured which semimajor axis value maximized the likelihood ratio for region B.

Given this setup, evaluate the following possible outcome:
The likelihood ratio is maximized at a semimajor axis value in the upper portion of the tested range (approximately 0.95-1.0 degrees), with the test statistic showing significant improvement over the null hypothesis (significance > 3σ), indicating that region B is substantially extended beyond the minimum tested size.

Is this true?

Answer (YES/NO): NO